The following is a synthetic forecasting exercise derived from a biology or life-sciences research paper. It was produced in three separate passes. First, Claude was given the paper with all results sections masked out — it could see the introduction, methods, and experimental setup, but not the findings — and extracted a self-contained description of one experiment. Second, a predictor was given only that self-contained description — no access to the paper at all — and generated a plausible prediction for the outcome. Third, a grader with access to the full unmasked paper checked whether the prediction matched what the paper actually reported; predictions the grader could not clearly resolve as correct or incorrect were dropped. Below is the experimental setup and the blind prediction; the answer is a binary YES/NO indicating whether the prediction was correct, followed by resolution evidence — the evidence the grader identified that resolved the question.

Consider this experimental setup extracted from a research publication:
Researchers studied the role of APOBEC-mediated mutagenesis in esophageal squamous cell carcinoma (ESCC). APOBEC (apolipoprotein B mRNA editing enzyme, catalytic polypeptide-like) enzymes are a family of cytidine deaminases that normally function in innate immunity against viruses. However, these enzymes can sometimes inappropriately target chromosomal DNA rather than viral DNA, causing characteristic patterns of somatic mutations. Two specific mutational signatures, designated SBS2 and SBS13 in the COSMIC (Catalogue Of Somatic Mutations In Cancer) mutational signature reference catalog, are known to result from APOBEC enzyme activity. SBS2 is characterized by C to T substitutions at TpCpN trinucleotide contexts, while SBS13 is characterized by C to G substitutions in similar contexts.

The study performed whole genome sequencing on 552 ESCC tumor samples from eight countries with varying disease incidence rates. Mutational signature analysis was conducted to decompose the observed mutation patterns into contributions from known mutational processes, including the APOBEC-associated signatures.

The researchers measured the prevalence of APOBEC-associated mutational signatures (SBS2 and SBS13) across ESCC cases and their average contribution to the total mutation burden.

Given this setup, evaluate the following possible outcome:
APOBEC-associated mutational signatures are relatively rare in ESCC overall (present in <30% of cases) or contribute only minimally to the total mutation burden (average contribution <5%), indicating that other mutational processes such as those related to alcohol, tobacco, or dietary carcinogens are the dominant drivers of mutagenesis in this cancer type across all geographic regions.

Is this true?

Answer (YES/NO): NO